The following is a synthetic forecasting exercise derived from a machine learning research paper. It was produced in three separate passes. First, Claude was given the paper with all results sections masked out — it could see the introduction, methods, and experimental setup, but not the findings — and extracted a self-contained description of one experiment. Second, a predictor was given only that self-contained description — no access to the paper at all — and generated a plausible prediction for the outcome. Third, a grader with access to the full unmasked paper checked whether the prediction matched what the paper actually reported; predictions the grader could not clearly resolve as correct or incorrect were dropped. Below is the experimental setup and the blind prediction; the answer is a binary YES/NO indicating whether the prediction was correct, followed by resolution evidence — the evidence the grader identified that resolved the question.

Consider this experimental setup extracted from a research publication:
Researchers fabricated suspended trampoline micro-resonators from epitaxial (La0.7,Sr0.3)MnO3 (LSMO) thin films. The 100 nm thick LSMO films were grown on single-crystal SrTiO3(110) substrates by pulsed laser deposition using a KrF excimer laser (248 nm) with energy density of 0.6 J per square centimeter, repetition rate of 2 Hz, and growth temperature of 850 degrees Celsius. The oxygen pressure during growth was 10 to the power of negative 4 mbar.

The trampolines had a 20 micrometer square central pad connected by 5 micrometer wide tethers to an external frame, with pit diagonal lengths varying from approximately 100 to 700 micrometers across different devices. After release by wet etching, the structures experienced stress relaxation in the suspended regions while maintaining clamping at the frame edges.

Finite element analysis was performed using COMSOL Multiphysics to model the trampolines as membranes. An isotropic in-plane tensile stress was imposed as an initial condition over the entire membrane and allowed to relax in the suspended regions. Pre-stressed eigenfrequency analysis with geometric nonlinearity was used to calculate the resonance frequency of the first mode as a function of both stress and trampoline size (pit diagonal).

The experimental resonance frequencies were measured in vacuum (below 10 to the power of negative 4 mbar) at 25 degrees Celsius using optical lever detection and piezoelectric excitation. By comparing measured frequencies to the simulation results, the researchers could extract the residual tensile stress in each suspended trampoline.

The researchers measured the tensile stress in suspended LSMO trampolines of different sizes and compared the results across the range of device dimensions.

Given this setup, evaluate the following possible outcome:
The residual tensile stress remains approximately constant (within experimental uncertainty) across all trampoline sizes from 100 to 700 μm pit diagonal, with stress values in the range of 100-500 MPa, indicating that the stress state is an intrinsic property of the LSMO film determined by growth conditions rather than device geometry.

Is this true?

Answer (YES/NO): YES